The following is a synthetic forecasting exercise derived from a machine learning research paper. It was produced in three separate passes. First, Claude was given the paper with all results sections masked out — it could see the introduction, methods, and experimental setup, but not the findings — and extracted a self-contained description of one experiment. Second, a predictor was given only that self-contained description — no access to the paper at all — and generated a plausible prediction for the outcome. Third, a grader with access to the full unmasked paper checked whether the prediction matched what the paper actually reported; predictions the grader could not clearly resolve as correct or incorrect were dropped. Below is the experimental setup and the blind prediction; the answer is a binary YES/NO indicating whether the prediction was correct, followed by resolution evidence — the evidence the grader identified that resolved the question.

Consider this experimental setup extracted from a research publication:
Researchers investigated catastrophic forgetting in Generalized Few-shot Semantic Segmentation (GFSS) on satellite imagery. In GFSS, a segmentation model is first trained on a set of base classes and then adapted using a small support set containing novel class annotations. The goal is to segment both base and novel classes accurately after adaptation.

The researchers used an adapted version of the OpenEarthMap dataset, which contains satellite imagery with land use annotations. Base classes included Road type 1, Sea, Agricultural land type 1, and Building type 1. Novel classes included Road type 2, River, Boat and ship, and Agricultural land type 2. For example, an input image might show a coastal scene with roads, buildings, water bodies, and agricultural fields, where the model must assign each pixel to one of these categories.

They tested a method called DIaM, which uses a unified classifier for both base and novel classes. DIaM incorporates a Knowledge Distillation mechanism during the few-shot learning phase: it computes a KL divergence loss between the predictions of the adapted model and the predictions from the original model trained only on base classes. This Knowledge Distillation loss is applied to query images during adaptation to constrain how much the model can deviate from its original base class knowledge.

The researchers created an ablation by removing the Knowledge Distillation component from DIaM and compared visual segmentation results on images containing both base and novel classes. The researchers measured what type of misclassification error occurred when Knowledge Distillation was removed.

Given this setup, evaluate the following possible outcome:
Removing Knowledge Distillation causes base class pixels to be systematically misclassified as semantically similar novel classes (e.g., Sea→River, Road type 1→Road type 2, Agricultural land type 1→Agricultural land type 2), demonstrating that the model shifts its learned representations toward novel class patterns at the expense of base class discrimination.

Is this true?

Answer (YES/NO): NO